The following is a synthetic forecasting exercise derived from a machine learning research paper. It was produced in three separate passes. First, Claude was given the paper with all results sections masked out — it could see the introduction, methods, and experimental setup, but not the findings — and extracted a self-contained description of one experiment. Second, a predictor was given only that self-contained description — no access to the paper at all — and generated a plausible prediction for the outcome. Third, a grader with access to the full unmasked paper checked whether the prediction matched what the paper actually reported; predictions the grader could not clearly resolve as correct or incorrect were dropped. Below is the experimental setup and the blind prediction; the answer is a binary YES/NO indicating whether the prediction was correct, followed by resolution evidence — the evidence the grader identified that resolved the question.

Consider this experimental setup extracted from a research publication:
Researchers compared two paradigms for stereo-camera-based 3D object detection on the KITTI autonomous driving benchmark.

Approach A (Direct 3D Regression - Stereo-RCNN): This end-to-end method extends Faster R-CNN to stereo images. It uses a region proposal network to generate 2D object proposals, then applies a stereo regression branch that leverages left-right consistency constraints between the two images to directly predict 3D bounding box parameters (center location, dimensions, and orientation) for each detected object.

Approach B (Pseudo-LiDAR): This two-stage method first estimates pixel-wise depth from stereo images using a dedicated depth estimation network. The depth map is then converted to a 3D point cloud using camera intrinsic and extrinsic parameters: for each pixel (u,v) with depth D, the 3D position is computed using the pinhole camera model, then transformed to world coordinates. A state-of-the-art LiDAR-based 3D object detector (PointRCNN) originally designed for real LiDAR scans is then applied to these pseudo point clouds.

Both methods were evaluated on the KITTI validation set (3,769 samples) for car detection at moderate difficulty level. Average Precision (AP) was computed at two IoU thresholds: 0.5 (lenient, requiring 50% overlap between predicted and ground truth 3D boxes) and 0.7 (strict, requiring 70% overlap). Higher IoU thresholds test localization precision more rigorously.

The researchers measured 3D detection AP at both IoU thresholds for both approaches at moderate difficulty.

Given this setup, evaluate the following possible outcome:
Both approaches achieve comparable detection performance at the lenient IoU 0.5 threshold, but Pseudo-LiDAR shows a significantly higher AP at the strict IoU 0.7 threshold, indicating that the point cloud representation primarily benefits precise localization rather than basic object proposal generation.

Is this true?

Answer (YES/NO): NO